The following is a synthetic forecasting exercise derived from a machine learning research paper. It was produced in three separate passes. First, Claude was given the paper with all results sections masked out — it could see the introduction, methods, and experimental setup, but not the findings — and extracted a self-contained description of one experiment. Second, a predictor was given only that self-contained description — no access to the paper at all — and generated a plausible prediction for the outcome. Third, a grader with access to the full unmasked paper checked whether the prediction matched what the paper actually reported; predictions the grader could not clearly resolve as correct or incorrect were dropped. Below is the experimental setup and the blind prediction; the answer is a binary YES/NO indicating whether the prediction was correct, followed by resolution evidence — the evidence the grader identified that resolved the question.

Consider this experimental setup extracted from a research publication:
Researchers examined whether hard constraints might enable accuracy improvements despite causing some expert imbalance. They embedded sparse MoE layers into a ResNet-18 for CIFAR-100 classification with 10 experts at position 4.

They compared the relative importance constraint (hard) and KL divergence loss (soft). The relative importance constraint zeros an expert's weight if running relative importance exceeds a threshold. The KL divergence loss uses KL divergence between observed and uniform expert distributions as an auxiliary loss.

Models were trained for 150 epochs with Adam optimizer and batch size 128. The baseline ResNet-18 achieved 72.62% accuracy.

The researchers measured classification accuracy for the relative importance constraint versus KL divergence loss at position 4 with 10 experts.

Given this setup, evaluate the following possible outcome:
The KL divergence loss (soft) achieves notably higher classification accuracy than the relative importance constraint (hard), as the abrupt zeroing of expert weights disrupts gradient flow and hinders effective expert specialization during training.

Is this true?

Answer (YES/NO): NO